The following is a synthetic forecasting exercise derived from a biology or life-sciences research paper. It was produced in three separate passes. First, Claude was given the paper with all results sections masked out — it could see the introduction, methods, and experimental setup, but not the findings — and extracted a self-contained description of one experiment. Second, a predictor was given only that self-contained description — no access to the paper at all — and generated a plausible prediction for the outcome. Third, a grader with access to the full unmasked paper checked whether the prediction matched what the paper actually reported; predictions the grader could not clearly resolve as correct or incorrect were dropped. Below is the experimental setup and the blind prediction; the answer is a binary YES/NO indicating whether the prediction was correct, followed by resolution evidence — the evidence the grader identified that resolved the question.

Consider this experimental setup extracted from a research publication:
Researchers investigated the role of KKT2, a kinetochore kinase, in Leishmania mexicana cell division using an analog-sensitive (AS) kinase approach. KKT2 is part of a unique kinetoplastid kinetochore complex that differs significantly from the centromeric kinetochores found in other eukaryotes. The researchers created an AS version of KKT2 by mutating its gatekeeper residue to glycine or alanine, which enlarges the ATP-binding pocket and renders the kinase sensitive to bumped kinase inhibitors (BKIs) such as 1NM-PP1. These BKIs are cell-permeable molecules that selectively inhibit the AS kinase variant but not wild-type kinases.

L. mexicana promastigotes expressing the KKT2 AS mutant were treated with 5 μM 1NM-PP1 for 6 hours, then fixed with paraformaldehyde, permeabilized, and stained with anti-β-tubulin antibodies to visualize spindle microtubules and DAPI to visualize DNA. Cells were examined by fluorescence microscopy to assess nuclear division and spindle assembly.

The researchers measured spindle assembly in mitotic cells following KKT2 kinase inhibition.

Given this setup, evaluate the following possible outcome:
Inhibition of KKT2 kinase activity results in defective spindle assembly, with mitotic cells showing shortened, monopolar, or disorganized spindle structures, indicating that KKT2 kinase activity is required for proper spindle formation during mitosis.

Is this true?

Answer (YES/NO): NO